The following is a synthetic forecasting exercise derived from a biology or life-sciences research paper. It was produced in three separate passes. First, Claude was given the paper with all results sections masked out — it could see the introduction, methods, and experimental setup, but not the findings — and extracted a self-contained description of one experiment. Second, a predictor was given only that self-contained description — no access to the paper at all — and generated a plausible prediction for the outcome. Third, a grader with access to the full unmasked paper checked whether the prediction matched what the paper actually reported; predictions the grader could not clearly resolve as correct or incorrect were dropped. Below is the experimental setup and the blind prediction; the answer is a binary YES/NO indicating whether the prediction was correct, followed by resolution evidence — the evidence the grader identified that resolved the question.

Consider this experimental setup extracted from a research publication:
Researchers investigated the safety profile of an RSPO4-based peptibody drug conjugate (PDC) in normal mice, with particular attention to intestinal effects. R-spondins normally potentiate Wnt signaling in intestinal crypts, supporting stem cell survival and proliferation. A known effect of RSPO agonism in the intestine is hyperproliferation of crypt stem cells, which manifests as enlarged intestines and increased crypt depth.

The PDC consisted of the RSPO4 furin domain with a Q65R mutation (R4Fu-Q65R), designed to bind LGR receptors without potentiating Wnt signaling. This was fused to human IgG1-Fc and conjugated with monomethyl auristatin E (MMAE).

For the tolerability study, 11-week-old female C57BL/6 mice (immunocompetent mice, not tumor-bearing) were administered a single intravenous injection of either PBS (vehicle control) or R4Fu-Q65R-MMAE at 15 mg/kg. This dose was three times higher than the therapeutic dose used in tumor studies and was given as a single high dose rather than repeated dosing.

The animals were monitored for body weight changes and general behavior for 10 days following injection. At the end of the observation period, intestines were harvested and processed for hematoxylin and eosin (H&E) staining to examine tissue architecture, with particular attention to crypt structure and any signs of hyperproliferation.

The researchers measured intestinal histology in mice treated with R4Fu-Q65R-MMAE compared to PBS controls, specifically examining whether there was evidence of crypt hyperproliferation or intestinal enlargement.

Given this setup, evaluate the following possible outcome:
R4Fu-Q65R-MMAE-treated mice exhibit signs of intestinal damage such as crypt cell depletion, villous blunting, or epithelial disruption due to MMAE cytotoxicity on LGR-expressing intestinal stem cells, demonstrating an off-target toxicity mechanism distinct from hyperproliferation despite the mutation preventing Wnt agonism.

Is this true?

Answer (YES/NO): NO